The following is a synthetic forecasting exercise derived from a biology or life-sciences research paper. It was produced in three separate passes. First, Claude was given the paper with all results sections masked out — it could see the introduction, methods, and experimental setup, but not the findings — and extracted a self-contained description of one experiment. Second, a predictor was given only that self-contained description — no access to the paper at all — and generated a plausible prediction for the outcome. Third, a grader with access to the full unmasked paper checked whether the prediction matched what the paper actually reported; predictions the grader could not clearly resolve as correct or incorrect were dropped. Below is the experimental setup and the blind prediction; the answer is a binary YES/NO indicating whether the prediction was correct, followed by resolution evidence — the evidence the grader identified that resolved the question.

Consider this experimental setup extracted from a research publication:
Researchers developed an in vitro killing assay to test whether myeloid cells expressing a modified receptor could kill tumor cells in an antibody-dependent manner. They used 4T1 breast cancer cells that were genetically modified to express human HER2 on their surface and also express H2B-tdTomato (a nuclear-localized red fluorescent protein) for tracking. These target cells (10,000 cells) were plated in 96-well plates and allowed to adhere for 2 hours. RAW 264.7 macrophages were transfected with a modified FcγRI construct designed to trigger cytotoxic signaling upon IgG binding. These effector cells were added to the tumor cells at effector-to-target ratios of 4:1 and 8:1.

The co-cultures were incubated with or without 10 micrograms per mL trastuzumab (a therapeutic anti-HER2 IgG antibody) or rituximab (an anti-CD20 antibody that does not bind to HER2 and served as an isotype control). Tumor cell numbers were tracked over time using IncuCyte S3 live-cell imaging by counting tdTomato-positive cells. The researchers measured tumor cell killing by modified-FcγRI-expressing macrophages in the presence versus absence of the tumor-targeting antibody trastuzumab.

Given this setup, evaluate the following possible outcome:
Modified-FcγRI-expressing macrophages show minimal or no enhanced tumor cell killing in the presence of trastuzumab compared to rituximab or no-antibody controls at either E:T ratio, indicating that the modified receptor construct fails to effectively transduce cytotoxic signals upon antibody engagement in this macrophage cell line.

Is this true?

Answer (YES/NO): NO